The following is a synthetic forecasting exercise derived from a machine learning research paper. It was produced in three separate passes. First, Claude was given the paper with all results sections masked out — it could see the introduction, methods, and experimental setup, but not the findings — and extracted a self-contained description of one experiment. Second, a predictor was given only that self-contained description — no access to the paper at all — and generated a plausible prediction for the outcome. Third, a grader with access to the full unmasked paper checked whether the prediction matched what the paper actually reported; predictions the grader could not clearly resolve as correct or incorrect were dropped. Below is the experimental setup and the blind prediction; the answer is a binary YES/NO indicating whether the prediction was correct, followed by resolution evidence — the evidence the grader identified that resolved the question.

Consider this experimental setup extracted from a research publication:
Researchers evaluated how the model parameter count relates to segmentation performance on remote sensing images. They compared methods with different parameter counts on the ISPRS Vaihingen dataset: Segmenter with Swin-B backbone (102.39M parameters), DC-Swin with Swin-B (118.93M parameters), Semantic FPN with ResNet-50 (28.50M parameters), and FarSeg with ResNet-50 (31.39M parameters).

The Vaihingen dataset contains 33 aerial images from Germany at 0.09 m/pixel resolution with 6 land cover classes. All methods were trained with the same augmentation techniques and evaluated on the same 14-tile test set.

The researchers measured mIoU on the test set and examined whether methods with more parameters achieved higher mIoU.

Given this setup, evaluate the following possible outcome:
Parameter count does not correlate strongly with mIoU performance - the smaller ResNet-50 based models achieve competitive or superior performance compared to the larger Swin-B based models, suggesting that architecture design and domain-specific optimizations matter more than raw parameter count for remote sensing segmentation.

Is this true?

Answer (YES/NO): YES